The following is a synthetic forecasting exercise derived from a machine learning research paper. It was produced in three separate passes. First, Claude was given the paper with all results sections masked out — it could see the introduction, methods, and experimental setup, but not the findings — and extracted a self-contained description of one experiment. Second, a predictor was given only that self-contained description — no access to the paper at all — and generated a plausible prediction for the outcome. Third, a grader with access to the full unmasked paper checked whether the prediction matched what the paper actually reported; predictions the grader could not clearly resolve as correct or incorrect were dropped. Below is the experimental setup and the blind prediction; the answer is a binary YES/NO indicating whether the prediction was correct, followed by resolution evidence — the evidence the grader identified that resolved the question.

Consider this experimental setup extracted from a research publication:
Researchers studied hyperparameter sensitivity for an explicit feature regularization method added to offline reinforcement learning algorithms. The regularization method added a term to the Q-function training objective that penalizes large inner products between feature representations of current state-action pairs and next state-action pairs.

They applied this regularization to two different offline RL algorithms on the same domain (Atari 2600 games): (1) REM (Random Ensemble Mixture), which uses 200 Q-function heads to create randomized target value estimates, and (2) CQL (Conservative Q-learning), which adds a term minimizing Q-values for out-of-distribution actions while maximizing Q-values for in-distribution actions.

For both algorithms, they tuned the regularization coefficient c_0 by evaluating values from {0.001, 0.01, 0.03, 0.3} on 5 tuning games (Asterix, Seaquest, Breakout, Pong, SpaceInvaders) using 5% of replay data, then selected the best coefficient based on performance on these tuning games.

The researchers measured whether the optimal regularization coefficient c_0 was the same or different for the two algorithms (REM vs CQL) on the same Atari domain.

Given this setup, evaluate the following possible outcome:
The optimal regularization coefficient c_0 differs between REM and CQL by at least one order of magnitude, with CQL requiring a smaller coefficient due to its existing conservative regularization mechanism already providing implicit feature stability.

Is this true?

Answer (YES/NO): NO